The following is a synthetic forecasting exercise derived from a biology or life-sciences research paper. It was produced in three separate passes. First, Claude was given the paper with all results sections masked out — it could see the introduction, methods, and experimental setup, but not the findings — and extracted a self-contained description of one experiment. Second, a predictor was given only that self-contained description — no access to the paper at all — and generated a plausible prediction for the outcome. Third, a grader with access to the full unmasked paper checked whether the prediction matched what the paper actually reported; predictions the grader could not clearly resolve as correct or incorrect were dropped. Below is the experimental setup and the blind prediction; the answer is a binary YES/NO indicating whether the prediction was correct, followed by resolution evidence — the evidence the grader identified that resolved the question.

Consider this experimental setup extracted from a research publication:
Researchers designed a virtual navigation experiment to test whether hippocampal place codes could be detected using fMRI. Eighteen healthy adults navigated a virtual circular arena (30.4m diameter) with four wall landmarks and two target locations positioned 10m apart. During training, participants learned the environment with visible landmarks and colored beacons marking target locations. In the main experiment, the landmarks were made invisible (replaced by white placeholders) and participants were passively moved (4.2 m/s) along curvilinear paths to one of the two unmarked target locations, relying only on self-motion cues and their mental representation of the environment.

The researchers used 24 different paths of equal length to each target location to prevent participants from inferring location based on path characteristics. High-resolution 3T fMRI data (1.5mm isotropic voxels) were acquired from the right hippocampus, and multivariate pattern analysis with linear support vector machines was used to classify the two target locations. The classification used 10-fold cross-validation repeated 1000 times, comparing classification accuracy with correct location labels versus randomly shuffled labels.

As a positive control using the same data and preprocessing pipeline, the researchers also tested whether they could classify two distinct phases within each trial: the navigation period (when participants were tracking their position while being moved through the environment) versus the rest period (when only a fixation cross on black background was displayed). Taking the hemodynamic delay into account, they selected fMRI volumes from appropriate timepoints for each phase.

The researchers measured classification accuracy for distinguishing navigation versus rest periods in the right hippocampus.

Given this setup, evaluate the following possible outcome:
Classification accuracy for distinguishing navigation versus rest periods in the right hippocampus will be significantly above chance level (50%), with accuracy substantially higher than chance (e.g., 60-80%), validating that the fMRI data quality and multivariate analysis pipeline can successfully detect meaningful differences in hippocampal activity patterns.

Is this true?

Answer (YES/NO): YES